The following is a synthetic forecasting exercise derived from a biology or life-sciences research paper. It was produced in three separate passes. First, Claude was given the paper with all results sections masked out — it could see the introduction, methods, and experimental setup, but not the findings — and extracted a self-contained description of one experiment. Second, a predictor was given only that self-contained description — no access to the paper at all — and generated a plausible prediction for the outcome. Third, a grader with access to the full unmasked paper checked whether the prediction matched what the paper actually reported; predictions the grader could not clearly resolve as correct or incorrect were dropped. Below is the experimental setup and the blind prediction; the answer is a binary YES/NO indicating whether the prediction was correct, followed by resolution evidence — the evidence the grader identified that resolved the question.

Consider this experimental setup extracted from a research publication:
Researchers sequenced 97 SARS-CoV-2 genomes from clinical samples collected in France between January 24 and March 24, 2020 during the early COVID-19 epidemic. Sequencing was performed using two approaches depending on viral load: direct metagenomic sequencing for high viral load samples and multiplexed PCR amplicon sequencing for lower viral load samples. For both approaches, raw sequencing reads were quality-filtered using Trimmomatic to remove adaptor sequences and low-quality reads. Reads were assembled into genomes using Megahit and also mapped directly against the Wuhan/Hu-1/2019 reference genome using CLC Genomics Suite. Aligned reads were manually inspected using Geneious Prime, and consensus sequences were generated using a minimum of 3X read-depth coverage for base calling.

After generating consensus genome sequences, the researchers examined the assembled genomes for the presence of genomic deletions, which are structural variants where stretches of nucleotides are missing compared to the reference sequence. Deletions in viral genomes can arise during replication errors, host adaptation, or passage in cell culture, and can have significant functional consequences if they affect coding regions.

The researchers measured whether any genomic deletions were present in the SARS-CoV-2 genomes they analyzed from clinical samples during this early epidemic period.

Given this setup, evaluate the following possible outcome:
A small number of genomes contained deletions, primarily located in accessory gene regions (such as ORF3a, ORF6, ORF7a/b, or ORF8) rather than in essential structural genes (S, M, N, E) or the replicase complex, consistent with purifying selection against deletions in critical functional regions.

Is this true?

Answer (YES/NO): NO